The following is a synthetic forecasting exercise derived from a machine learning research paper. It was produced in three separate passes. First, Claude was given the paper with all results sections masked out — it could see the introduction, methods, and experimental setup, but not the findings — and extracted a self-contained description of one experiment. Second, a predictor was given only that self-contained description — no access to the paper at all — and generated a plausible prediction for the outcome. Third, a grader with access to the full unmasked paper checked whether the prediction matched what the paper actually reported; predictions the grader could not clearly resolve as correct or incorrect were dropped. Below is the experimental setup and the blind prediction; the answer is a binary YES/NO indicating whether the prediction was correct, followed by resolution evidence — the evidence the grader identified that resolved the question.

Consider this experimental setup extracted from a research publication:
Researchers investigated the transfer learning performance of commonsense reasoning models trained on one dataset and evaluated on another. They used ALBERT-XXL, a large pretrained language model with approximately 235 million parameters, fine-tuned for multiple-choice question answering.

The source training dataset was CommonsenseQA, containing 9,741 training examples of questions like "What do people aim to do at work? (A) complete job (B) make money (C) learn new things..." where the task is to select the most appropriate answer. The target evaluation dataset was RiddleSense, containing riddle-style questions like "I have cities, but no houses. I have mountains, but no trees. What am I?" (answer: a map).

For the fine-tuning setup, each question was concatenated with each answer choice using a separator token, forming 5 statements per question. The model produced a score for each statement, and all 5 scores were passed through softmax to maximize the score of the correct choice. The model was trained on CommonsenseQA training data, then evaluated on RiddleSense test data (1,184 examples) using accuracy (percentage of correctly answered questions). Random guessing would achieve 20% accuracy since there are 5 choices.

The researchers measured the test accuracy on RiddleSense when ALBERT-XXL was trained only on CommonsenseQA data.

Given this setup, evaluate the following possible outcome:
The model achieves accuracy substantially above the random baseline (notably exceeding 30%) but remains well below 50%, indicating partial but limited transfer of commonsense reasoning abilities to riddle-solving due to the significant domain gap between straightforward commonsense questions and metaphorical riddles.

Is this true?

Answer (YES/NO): NO